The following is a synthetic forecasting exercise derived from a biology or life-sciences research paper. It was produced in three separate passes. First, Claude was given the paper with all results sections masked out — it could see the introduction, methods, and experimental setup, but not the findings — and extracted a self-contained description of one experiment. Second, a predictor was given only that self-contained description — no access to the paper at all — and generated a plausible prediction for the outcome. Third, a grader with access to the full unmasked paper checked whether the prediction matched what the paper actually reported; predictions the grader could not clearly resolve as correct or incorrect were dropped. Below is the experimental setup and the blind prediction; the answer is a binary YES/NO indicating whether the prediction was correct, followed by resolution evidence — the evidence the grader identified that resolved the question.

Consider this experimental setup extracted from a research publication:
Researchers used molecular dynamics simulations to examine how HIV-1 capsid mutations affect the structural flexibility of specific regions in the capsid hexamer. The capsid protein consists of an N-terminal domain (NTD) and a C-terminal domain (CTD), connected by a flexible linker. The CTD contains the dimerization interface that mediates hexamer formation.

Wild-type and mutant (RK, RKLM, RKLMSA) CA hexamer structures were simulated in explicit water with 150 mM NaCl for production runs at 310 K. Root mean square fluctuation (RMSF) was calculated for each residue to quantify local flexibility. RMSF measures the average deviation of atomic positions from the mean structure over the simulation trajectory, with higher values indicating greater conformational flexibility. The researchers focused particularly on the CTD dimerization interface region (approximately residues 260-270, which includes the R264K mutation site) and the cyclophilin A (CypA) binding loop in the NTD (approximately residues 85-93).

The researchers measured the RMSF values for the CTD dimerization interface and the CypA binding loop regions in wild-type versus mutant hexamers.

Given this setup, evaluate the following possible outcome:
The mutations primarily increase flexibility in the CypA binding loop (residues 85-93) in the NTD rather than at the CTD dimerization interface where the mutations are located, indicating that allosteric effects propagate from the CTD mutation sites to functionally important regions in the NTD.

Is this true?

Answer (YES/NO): NO